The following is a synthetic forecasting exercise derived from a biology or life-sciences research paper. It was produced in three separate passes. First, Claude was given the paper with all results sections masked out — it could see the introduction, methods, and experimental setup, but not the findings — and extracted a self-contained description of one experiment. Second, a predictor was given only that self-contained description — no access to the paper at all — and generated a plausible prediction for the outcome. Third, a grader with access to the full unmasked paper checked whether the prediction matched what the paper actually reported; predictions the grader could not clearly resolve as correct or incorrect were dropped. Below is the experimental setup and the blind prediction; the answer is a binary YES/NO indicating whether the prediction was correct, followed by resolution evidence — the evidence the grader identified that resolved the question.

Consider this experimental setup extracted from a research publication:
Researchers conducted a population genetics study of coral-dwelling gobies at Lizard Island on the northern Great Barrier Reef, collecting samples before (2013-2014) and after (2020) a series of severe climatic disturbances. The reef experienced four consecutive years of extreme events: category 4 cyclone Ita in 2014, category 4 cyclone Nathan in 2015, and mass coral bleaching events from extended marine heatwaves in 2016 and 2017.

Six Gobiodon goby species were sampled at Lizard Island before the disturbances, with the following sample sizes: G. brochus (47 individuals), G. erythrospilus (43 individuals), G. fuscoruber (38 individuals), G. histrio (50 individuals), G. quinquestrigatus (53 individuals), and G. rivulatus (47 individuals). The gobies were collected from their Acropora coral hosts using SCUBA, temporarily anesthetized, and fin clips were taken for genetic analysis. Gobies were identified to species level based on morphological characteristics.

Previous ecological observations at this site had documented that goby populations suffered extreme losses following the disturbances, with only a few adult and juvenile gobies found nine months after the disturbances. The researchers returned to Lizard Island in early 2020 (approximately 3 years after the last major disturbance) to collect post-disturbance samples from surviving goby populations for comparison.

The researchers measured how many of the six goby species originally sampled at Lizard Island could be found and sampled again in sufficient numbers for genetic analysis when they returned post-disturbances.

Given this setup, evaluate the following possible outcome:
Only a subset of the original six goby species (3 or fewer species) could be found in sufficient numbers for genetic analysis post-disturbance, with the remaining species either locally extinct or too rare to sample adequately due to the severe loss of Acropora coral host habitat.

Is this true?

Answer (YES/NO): NO